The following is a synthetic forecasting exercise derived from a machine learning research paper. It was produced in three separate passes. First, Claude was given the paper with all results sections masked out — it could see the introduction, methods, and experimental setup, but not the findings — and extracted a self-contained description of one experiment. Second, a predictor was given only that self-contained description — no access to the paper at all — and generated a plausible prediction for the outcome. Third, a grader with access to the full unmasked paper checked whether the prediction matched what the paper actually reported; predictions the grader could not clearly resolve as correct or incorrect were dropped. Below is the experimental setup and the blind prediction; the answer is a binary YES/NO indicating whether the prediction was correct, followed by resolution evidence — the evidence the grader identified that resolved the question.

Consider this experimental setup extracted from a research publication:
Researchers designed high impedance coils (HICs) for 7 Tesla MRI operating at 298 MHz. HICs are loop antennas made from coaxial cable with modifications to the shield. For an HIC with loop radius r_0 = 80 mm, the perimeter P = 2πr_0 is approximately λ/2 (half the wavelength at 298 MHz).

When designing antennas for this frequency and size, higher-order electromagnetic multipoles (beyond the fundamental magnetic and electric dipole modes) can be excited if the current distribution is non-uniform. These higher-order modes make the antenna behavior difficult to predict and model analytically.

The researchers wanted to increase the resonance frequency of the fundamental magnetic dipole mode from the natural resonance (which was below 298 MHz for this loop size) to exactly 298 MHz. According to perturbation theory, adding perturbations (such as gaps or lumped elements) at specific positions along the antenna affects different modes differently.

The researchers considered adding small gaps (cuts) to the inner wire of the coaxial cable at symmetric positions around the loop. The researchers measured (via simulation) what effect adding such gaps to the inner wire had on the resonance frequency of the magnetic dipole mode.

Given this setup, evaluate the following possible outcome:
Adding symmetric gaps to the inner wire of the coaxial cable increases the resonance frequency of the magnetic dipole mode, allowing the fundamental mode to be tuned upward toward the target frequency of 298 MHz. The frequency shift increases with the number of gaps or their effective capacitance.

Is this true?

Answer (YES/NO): NO